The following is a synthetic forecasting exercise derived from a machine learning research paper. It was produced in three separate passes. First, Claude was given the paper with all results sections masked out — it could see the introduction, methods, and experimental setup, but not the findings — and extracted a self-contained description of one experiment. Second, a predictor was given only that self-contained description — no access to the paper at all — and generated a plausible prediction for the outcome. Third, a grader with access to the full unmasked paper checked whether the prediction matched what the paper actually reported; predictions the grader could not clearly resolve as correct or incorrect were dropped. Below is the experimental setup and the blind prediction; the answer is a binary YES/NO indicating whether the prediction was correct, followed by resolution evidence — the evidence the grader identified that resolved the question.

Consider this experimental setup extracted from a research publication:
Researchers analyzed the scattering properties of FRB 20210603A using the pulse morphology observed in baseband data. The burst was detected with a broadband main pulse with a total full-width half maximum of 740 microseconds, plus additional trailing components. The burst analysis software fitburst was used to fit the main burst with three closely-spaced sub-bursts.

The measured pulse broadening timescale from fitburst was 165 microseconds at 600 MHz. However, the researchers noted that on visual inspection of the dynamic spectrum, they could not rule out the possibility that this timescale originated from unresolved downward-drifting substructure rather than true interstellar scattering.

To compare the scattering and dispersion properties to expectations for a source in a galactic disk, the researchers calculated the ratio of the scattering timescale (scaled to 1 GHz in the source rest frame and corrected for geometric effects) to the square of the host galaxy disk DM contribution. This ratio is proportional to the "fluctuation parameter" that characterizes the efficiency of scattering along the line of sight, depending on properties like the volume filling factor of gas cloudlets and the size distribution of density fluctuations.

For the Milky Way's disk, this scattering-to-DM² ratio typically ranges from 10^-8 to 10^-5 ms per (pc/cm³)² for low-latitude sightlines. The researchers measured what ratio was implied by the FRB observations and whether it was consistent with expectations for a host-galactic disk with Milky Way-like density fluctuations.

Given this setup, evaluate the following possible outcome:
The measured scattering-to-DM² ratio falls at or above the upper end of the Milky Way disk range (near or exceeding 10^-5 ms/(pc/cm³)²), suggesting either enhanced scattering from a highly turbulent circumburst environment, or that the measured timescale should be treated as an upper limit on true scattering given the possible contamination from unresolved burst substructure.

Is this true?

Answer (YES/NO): NO